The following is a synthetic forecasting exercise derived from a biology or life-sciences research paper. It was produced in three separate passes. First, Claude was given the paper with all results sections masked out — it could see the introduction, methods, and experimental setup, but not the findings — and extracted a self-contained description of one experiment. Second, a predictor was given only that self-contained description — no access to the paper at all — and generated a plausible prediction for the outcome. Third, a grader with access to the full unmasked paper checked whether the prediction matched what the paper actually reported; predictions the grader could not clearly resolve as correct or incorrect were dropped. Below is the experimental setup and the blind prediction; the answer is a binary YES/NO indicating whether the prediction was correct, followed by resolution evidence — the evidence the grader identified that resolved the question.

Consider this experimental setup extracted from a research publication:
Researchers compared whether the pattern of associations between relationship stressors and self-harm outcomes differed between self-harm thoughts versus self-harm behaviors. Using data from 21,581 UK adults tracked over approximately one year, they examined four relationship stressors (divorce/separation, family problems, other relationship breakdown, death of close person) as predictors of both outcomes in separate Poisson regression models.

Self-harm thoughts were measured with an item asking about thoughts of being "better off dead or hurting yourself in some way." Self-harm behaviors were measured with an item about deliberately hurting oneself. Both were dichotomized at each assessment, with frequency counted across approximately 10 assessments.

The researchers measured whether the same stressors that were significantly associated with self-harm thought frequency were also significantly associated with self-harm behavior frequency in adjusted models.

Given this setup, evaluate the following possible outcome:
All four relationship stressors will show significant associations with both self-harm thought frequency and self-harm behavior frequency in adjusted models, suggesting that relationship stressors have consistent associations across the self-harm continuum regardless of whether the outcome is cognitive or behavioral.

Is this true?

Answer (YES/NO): YES